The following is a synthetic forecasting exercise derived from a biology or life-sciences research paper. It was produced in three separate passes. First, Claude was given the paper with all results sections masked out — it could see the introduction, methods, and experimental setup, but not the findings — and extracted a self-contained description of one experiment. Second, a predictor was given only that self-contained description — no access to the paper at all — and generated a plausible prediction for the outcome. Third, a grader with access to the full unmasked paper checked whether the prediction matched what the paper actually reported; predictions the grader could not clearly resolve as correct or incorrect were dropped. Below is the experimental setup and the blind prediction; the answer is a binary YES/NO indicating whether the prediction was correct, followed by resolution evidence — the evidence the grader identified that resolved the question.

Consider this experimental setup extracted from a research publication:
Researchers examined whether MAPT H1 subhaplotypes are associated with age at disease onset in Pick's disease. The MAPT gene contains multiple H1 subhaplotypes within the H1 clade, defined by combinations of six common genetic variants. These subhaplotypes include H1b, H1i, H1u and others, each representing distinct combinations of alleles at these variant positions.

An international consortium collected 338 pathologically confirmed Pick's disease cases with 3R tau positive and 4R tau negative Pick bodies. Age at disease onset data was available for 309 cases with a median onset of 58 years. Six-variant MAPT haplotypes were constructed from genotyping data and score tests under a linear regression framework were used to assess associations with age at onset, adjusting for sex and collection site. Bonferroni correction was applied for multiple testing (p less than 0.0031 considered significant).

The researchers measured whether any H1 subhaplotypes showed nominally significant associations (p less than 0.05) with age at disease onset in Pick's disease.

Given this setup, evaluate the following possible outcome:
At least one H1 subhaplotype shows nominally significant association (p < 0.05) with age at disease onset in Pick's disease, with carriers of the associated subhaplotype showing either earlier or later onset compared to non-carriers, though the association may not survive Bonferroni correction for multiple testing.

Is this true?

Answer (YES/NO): YES